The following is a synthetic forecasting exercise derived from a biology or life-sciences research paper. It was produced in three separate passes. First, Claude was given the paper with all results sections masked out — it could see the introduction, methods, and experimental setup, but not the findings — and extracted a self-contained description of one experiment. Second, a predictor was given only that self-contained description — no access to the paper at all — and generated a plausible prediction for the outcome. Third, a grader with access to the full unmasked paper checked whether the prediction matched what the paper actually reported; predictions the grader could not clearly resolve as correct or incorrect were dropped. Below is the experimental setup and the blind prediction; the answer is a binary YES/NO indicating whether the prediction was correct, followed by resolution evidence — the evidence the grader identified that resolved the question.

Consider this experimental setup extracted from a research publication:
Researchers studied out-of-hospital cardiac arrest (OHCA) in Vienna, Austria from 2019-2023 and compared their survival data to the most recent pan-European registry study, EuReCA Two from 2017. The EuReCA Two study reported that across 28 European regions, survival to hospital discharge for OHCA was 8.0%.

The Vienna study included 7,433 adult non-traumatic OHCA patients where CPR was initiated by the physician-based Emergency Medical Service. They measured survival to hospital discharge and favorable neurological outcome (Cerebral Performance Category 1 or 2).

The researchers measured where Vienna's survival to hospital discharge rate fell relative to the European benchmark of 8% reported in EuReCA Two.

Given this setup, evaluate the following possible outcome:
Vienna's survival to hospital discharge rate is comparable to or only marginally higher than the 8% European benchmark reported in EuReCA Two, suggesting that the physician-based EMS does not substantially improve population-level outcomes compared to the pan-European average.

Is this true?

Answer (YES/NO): YES